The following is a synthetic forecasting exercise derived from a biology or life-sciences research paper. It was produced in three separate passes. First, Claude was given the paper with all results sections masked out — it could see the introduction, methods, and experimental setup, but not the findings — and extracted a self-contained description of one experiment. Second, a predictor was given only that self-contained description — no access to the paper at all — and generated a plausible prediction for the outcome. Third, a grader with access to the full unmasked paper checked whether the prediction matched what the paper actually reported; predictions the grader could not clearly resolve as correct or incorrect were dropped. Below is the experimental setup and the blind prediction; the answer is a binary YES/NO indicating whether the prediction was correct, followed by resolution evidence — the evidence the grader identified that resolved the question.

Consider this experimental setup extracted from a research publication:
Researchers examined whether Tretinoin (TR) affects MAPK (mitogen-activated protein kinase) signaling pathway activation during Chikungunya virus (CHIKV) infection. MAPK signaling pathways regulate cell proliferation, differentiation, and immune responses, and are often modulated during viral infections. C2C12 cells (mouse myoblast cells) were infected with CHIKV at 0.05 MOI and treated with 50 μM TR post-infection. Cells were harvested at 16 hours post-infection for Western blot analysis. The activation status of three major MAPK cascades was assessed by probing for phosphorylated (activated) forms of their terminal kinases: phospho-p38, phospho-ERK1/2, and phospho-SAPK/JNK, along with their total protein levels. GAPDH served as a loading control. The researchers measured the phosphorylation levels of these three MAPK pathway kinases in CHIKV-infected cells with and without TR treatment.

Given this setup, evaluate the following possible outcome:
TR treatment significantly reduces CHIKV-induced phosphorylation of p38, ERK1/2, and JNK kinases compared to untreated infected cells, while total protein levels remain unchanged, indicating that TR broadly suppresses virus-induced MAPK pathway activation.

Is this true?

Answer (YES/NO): YES